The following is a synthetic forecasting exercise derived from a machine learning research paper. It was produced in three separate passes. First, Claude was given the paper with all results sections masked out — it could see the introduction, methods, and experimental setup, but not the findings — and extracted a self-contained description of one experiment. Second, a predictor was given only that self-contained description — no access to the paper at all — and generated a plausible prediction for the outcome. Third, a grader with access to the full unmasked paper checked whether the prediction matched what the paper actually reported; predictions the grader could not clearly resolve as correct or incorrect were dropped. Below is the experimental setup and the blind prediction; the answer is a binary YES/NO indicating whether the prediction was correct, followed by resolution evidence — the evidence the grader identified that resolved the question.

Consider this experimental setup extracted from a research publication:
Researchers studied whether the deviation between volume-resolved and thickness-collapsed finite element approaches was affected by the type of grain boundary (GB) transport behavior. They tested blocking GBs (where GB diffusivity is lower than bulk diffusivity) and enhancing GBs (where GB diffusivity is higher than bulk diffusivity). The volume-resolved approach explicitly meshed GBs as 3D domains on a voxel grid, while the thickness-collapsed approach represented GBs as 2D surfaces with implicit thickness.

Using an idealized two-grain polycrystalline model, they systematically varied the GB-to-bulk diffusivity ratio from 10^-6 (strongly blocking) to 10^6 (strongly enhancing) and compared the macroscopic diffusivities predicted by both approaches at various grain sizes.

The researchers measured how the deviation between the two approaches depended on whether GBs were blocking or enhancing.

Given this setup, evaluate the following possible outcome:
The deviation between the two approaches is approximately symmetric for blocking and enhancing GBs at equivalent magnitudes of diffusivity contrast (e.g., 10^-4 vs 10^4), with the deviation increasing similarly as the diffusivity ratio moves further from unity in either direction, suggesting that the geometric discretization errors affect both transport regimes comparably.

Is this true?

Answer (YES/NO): NO